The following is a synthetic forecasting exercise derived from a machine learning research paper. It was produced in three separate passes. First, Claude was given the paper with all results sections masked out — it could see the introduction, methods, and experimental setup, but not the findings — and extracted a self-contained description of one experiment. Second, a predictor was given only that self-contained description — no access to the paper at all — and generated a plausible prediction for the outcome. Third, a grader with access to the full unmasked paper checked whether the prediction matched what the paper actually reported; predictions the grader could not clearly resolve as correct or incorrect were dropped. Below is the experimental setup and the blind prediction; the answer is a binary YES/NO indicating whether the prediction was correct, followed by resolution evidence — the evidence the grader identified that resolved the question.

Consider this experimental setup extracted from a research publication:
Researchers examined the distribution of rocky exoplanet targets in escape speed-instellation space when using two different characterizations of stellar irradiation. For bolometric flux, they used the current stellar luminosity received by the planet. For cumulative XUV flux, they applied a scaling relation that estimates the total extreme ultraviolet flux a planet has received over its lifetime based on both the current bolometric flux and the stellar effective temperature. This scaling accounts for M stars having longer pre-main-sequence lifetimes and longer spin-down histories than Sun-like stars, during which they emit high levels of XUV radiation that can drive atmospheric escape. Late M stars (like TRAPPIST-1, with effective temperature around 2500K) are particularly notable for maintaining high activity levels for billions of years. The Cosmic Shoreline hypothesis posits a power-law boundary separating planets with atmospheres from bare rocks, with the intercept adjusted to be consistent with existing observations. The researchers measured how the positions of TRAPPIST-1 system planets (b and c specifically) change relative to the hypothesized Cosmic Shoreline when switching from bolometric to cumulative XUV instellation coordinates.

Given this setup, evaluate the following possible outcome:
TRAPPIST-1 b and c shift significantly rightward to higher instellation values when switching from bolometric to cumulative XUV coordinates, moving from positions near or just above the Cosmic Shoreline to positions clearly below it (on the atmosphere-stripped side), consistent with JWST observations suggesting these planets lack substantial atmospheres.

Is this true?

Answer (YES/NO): NO